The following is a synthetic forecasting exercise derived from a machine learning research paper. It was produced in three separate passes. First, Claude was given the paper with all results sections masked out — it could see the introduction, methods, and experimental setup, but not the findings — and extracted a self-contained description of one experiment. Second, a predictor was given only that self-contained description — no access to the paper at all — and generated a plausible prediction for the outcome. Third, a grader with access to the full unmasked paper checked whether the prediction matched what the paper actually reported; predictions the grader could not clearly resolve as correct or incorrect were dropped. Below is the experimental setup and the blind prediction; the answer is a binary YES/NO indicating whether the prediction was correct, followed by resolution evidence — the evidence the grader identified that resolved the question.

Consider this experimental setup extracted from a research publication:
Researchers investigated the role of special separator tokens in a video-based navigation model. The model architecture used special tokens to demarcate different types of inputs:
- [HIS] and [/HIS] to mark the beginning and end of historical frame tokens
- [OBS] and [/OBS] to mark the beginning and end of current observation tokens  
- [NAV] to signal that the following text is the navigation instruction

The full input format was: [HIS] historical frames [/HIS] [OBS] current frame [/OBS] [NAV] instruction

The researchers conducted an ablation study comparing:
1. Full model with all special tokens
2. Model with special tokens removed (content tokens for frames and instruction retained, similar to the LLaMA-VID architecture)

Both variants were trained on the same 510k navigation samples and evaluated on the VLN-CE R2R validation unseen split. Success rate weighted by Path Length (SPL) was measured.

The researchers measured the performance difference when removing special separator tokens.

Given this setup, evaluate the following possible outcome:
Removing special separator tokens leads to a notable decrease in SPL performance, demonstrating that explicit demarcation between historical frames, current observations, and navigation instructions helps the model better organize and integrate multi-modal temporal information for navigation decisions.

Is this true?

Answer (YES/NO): YES